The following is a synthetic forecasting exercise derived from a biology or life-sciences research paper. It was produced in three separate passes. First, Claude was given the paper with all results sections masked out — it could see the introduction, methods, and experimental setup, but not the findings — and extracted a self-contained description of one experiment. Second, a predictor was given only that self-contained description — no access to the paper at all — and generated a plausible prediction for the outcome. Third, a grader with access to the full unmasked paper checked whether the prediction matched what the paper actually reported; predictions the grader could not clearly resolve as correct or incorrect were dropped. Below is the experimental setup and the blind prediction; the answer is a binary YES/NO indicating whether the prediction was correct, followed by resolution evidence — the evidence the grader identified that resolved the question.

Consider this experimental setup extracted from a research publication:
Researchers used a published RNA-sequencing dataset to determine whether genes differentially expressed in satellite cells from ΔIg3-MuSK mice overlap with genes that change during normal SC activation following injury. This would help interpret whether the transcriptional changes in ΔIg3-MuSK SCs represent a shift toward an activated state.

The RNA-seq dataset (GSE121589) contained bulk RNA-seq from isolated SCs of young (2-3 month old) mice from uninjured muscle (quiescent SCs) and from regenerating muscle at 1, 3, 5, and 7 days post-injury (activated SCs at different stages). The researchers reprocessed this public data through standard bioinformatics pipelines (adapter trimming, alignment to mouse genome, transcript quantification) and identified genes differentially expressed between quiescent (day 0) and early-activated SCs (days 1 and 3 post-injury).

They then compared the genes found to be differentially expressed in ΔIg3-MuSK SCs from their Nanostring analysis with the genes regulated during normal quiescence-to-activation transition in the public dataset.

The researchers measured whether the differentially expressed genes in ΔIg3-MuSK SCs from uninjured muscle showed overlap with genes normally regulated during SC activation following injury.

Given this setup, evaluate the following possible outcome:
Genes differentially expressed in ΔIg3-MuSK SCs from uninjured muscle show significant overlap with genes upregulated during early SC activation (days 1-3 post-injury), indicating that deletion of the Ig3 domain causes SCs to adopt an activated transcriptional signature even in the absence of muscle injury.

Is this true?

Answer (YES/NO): YES